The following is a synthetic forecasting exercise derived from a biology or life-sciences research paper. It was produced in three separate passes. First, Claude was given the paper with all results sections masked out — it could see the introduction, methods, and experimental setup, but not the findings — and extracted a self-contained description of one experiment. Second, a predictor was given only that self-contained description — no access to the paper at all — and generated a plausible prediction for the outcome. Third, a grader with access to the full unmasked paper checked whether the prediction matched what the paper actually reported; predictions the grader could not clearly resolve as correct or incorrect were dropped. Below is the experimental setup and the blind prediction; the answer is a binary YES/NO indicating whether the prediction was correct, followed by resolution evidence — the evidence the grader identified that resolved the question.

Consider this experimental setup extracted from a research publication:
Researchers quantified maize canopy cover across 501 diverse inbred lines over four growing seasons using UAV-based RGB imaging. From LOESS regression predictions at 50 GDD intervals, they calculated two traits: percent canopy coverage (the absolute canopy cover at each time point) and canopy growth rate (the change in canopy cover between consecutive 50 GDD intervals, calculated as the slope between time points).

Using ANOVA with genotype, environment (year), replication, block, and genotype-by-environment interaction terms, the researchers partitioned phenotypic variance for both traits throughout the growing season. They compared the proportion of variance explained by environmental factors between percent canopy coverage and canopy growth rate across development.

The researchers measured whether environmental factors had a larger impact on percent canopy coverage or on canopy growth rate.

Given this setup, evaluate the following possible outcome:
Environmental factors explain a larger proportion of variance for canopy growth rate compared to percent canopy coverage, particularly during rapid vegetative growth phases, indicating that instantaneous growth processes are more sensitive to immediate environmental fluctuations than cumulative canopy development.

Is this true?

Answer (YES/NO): NO